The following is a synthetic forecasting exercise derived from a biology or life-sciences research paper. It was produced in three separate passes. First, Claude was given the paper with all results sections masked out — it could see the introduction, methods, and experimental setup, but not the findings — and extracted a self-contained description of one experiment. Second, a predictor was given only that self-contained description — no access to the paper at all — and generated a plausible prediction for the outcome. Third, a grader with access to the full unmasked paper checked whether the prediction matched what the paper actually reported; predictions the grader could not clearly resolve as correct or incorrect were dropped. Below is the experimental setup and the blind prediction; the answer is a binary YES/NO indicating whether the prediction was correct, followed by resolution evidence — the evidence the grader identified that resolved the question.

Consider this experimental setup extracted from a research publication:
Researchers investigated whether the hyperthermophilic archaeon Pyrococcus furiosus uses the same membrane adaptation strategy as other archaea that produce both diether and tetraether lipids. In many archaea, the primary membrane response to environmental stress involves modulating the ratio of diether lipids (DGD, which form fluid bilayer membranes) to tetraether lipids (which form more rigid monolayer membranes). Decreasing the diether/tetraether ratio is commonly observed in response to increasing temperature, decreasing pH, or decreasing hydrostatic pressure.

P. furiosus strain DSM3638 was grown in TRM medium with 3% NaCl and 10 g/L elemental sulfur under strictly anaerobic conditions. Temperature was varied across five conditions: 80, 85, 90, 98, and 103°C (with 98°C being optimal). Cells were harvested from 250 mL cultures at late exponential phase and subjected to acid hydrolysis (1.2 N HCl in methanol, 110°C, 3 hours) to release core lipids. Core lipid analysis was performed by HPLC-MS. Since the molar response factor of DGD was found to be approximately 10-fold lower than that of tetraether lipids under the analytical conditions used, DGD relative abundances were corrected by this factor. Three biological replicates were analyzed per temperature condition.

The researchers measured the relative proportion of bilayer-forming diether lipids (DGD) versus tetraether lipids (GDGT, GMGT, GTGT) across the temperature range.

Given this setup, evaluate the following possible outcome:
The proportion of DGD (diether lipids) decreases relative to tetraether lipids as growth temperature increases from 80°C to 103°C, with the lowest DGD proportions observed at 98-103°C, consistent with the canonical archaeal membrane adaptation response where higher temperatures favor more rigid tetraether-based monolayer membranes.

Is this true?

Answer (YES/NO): NO